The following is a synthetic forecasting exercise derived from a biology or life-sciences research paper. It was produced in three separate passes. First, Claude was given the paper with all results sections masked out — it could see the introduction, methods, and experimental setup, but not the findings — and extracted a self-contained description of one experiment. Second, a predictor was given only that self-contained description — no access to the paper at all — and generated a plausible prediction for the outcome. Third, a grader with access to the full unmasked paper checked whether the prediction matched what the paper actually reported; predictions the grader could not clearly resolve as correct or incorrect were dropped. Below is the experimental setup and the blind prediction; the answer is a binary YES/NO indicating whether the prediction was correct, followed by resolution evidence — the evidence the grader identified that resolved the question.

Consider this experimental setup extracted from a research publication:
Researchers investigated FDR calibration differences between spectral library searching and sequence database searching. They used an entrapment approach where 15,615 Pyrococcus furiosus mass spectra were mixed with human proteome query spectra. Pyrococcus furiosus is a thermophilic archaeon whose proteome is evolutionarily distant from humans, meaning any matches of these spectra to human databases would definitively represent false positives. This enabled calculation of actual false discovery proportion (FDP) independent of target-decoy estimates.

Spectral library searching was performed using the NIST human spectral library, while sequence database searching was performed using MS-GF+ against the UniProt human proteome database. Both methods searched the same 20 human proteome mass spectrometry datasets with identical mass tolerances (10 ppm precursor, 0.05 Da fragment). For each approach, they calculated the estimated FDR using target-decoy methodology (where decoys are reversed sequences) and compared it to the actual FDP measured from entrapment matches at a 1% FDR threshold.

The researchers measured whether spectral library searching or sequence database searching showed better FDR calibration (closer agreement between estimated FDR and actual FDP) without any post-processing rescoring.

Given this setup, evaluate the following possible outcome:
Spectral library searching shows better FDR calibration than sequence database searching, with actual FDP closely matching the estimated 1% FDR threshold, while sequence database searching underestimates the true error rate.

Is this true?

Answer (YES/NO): NO